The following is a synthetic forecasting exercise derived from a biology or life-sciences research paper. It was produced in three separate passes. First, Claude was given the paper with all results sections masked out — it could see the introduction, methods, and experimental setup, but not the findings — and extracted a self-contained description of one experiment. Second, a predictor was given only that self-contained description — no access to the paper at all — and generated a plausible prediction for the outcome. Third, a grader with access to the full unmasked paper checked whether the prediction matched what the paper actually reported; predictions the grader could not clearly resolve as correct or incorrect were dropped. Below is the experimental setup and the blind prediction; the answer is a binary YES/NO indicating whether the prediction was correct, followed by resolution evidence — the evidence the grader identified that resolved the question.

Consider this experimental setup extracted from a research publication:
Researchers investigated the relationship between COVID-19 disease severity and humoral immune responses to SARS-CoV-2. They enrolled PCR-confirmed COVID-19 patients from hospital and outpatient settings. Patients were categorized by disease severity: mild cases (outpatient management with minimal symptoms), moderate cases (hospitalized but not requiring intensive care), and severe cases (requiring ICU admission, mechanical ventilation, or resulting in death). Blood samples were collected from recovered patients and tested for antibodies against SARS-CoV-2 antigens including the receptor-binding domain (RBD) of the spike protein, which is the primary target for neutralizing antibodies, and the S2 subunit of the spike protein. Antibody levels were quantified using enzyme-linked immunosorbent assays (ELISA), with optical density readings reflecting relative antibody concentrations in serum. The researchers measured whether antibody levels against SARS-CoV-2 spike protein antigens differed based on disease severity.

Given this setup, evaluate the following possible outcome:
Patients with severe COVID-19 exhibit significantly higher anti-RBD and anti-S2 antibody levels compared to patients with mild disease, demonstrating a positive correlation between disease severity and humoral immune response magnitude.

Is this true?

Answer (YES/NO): YES